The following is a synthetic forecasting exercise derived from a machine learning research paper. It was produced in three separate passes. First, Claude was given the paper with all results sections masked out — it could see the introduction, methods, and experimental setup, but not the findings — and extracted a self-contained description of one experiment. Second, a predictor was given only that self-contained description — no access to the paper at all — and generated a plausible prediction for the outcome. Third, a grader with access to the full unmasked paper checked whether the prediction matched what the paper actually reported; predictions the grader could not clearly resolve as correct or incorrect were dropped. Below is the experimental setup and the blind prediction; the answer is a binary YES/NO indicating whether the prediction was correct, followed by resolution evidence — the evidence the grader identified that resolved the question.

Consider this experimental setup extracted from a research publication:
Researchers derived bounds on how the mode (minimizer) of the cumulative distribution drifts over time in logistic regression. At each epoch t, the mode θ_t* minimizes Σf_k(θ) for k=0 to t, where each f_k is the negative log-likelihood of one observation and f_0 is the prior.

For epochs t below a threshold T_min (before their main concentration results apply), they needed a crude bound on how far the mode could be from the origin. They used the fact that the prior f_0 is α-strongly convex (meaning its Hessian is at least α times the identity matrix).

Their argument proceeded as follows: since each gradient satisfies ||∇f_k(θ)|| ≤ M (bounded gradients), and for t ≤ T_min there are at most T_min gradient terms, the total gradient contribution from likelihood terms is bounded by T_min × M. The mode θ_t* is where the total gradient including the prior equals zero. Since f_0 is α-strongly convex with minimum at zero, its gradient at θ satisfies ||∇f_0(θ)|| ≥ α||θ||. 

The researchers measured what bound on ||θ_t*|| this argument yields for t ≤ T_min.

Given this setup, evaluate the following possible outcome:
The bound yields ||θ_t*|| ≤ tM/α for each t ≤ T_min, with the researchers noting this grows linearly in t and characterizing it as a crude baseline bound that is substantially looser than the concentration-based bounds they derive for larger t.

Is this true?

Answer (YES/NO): NO